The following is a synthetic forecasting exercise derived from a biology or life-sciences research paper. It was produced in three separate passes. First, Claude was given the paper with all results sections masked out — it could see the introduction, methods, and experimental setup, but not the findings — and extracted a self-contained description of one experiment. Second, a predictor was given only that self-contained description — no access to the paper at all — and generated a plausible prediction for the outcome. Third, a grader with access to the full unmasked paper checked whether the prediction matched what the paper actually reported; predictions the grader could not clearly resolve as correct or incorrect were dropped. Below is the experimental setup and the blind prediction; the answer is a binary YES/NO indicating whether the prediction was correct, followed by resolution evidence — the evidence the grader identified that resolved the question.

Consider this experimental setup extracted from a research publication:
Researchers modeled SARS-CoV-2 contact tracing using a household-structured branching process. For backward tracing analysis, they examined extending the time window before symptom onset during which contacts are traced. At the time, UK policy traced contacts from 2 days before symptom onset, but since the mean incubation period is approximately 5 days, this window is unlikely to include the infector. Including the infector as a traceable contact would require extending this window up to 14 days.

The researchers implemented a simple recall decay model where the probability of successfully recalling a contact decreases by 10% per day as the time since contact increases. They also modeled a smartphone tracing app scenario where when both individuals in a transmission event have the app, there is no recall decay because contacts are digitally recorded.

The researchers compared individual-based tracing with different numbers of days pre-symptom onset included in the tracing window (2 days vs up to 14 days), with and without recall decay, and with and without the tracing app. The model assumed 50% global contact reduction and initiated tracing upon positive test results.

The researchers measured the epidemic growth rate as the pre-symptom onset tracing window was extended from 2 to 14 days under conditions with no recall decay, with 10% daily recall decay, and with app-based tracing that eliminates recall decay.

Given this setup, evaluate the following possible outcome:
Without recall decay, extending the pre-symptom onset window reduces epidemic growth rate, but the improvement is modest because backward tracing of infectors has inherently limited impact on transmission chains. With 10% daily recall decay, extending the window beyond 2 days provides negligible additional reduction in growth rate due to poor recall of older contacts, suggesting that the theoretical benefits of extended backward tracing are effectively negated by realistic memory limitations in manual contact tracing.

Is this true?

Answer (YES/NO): NO